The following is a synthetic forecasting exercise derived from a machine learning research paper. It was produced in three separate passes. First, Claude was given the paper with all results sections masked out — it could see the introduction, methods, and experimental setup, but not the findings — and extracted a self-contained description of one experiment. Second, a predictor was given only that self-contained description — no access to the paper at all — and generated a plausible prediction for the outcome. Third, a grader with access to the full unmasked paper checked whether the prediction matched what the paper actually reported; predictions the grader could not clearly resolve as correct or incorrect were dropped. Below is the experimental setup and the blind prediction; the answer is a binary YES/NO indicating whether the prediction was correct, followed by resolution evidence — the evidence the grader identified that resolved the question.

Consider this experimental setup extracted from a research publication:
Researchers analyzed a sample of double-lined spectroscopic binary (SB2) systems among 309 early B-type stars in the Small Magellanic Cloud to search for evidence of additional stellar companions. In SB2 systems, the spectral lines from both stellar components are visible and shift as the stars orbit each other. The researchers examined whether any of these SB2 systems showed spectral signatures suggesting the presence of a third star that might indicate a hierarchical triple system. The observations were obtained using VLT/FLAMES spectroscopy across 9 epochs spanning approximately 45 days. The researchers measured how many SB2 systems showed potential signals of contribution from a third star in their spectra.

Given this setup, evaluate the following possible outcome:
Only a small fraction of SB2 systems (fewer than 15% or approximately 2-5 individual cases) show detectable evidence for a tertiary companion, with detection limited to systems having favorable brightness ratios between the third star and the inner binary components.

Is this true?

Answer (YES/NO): NO